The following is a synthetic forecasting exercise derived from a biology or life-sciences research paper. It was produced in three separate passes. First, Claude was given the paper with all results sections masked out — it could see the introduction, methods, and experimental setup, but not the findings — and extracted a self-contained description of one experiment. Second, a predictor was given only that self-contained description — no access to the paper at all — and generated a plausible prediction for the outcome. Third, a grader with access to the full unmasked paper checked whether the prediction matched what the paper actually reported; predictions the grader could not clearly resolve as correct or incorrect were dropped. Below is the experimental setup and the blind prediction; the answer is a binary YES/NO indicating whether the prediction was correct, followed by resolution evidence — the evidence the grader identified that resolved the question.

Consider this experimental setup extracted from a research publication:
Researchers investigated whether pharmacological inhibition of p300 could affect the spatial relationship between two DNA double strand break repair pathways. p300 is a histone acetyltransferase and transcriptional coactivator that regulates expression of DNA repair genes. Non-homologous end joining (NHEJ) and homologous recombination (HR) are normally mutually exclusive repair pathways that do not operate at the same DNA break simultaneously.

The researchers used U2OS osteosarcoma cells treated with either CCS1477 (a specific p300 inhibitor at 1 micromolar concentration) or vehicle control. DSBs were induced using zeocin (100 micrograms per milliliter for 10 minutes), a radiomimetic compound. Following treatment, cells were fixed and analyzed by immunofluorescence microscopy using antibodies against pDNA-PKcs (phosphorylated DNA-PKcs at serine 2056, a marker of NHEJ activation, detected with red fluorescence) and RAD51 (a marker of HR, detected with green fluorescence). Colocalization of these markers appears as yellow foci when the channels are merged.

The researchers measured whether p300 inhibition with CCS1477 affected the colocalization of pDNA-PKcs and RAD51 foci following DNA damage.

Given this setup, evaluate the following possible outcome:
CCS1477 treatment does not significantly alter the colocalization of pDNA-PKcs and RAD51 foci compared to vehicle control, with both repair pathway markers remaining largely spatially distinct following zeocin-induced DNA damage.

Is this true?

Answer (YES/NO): NO